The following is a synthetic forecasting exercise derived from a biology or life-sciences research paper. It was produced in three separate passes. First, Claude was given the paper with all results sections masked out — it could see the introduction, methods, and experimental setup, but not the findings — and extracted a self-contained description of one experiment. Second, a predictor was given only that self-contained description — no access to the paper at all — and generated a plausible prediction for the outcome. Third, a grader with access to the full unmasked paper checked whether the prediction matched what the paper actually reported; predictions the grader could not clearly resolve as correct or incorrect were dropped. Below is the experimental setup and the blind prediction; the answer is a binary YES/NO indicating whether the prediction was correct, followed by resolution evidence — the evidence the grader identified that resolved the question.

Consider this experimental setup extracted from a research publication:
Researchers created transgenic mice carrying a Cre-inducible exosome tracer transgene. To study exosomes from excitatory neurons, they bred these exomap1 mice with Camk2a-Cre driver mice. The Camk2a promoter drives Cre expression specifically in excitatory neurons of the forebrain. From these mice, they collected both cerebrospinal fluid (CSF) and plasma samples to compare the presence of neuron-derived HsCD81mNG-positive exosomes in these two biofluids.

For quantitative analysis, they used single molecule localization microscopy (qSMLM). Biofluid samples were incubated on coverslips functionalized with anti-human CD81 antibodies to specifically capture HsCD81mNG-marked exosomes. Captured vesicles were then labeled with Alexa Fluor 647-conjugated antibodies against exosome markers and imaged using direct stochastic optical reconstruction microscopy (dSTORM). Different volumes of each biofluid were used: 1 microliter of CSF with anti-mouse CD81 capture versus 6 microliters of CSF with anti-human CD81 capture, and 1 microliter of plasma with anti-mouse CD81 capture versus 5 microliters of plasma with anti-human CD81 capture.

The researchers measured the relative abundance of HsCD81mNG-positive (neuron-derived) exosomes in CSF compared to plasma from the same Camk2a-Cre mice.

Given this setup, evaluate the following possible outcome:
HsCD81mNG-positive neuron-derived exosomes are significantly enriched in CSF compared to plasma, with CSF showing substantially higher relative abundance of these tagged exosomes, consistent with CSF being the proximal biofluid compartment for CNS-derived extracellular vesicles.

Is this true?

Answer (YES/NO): NO